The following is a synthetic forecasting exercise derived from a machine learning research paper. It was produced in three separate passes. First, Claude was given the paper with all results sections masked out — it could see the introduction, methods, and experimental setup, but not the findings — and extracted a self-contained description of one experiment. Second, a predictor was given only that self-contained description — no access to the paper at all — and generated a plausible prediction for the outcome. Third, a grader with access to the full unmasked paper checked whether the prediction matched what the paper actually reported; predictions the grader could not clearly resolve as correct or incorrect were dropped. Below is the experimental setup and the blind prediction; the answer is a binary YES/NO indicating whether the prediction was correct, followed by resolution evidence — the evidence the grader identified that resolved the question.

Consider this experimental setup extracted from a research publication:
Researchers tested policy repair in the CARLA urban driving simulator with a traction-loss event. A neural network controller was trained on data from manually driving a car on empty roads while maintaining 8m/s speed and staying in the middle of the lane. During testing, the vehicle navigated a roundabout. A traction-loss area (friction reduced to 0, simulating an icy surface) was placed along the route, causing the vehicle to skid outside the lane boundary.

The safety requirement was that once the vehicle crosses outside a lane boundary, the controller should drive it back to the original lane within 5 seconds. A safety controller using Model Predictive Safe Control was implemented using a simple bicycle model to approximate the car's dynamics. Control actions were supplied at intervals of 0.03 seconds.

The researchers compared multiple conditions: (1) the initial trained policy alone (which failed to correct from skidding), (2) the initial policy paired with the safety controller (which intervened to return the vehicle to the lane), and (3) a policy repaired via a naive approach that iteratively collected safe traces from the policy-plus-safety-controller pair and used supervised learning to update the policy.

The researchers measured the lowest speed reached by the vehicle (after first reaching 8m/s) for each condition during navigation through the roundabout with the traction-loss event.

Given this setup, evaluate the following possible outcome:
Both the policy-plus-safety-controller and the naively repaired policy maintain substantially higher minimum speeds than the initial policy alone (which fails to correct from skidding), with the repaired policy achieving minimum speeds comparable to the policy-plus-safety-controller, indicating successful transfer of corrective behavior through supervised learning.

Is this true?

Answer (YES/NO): NO